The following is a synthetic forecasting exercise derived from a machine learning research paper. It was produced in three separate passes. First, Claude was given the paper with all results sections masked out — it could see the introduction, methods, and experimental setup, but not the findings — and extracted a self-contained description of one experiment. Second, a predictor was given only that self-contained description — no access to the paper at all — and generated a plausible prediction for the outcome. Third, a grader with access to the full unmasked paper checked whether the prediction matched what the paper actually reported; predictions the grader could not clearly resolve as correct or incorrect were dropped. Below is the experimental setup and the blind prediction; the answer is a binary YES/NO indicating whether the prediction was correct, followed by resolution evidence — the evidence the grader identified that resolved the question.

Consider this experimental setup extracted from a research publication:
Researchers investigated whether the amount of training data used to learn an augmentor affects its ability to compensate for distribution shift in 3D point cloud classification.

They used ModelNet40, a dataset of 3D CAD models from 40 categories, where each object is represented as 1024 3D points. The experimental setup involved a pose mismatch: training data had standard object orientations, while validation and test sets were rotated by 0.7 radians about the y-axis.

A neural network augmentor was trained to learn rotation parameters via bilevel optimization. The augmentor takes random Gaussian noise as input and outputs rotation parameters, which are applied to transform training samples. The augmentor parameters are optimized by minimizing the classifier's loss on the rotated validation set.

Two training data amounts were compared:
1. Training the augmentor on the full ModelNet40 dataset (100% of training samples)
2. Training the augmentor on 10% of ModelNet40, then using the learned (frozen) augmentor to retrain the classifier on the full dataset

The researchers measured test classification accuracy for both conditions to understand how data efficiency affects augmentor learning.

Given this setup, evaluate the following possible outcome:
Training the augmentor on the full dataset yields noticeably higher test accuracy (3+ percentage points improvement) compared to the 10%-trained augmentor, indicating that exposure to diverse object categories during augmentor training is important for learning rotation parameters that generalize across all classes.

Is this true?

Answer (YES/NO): NO